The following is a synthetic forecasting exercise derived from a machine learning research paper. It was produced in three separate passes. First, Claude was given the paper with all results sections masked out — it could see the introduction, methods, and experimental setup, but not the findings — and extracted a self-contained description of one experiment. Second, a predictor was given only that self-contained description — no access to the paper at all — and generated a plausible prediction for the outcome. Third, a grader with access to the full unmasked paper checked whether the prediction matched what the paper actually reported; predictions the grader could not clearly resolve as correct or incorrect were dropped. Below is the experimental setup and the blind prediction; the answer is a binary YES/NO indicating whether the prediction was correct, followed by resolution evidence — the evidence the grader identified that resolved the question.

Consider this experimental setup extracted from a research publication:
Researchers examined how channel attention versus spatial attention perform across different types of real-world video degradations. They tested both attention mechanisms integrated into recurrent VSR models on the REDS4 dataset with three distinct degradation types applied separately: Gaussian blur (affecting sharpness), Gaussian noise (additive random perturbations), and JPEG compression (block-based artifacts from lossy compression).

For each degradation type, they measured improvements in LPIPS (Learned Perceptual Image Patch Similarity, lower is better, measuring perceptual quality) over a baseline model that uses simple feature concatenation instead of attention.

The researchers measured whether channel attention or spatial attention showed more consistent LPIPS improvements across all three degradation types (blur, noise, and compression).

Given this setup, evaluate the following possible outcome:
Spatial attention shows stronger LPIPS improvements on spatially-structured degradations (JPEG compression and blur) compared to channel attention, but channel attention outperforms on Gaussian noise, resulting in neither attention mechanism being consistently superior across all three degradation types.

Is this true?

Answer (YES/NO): NO